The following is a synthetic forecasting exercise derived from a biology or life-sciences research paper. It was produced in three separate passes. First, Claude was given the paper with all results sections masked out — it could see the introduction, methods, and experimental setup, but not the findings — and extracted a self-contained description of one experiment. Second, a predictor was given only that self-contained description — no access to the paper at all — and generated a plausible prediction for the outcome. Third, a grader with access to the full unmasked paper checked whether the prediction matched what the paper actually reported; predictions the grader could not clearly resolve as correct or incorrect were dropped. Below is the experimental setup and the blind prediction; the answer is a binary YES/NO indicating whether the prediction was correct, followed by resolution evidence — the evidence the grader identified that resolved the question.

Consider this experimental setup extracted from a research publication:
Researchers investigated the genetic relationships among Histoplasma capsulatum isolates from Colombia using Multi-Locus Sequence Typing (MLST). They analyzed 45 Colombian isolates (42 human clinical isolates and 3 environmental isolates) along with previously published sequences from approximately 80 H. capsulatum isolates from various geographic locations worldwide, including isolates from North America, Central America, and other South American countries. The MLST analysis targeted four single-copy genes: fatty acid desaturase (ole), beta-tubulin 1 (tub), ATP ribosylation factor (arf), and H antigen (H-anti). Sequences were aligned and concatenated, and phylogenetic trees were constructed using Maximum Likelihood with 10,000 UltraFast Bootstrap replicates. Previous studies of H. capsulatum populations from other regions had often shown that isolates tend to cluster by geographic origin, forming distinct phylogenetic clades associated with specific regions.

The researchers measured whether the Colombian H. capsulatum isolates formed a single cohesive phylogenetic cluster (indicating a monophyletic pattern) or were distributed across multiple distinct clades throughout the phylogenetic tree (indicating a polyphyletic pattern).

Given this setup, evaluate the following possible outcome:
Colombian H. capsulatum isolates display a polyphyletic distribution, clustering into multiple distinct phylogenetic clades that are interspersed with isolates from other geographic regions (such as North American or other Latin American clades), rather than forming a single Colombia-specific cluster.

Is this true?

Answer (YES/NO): YES